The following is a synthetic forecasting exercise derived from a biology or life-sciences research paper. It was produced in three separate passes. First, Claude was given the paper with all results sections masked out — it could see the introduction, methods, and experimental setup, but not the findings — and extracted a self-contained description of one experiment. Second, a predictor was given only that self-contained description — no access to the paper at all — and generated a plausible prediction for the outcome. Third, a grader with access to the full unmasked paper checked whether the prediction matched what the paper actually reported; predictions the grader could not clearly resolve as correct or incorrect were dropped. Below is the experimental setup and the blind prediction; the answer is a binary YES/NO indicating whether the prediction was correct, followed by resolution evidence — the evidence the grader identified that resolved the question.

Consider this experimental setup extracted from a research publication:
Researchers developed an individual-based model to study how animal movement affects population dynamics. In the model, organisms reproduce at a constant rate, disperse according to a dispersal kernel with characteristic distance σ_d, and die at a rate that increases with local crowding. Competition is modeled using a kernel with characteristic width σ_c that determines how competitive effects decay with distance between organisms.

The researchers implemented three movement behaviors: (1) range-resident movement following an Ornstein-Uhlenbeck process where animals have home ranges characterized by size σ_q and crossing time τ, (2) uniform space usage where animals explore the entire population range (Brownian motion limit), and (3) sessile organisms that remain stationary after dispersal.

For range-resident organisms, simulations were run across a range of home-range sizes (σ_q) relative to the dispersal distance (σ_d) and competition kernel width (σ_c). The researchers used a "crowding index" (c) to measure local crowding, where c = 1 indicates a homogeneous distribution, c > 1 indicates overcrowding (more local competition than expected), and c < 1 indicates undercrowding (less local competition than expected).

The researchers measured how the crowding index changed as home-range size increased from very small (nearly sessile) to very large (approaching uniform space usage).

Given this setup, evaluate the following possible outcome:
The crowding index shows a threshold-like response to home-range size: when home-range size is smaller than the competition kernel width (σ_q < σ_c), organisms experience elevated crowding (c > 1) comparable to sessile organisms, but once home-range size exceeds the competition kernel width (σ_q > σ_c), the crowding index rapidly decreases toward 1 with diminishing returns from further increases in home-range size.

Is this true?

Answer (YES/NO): NO